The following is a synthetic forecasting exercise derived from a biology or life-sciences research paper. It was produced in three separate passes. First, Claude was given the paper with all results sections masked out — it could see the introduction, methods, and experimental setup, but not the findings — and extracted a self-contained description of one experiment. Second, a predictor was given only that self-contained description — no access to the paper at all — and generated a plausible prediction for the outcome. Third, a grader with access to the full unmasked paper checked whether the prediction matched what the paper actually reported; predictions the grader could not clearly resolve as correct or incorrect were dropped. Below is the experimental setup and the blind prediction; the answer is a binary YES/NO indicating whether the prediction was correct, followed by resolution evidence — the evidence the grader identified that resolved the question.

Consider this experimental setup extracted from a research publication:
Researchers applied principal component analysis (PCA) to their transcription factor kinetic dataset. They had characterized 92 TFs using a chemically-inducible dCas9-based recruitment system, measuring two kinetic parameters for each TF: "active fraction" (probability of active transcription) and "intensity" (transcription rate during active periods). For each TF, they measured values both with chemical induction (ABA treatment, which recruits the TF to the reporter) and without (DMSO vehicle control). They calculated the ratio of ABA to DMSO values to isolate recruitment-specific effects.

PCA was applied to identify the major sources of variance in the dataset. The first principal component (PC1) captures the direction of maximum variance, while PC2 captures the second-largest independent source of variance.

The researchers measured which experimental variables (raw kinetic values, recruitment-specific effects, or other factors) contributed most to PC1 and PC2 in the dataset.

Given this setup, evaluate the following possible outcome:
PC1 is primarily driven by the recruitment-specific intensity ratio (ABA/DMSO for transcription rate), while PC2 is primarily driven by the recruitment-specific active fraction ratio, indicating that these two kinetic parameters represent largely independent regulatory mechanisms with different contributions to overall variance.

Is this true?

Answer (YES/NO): NO